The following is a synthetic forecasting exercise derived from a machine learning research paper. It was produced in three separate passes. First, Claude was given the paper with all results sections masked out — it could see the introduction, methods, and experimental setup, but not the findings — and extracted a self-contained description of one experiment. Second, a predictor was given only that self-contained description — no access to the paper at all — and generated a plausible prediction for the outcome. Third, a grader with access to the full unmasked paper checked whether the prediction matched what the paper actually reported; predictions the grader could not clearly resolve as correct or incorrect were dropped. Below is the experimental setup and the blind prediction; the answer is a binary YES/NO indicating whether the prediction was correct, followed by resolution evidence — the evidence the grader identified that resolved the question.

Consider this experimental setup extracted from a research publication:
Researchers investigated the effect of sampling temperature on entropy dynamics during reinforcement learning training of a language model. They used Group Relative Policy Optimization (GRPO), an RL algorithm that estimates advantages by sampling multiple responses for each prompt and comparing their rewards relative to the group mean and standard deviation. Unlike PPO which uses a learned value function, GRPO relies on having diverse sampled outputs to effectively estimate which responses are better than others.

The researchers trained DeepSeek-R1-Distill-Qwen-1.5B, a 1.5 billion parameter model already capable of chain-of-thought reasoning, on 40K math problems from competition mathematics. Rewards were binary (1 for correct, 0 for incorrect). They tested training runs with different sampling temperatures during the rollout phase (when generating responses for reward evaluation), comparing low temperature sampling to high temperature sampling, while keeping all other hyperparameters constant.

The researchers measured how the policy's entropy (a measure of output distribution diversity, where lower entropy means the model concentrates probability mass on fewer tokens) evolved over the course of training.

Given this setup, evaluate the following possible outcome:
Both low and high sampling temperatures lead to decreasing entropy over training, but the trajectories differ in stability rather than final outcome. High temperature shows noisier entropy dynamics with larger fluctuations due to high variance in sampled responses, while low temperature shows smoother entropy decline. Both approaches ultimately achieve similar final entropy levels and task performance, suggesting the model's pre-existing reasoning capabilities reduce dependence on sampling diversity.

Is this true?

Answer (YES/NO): NO